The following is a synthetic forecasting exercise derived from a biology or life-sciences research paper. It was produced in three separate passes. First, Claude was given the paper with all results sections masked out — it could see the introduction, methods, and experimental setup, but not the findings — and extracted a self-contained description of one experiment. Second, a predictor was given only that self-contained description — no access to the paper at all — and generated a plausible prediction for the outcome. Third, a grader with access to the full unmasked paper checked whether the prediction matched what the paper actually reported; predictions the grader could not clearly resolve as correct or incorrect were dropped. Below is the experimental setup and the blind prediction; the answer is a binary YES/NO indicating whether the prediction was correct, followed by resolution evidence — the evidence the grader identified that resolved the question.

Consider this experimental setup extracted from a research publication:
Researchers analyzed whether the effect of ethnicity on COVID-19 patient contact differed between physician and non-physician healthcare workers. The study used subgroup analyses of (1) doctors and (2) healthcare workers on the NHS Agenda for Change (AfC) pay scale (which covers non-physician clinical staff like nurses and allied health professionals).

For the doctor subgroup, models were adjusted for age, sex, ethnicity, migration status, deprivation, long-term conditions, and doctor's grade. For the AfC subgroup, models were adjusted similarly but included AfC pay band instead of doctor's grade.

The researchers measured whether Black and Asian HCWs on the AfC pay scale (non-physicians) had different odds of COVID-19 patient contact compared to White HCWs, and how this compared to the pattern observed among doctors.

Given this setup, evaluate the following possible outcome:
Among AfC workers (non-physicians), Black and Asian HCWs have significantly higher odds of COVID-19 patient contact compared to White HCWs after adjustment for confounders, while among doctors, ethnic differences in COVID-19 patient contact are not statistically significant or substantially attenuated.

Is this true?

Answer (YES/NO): YES